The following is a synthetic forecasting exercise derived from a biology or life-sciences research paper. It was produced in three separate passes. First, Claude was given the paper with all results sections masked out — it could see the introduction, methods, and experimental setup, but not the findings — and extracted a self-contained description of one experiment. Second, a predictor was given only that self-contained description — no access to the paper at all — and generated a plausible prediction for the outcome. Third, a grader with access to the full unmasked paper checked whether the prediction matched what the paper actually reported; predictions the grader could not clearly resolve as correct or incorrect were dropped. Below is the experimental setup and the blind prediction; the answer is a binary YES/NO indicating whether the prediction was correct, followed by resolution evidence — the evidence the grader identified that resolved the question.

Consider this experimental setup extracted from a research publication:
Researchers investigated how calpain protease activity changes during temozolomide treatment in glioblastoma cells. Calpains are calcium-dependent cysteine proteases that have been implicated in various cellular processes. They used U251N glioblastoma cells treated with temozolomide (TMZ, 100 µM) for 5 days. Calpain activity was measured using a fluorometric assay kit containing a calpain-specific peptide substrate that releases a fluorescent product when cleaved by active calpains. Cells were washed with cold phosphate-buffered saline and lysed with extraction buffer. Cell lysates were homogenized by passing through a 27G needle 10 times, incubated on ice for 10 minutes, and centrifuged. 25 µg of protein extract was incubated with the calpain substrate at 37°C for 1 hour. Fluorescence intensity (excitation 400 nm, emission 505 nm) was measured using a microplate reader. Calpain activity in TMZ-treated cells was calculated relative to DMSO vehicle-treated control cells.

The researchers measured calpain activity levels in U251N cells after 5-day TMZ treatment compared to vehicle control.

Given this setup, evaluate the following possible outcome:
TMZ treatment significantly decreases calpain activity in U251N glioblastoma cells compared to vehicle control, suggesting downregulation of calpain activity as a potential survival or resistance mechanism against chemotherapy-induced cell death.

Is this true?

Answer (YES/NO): NO